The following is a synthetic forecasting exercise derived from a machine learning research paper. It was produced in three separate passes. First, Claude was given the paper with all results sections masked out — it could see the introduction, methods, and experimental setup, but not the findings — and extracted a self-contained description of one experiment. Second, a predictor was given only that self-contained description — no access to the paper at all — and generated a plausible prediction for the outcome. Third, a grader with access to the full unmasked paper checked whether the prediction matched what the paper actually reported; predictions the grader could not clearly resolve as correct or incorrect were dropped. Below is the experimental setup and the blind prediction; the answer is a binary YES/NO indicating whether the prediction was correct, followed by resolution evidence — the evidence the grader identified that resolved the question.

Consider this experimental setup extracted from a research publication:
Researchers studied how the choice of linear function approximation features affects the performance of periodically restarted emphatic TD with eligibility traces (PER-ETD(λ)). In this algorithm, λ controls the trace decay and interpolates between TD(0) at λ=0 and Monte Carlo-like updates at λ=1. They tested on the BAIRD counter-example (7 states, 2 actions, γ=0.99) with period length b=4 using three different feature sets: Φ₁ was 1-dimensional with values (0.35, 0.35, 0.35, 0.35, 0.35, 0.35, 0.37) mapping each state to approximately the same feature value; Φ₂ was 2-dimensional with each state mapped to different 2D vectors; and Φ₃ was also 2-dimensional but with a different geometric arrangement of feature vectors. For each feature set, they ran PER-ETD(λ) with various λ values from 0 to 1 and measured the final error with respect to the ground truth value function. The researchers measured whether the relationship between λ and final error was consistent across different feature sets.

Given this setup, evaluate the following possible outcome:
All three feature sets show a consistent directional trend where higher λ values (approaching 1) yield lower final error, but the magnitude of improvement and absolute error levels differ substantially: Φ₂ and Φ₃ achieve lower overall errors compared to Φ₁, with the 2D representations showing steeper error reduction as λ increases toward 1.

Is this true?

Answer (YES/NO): NO